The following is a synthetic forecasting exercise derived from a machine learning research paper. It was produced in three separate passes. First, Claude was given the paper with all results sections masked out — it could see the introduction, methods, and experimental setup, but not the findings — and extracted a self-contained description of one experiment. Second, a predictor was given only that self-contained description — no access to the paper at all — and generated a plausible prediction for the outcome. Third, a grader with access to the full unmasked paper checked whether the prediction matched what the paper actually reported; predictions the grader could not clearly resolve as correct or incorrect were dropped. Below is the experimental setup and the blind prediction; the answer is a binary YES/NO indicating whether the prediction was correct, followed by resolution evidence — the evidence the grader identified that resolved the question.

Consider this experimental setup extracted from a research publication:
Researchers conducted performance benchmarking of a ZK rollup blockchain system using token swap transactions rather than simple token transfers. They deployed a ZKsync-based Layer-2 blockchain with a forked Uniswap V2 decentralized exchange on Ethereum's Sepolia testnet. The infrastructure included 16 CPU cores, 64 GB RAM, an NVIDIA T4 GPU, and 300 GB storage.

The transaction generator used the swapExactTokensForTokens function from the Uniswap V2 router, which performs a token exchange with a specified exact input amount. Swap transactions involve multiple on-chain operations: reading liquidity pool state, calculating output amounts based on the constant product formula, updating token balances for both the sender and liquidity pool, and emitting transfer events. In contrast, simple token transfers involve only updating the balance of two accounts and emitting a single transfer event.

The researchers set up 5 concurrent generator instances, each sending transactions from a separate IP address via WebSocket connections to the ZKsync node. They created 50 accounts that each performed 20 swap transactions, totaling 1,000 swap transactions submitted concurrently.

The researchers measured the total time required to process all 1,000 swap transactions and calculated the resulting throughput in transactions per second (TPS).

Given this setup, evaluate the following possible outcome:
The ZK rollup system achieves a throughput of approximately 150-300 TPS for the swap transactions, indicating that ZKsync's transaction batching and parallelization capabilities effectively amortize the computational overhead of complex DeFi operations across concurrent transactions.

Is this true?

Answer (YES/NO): NO